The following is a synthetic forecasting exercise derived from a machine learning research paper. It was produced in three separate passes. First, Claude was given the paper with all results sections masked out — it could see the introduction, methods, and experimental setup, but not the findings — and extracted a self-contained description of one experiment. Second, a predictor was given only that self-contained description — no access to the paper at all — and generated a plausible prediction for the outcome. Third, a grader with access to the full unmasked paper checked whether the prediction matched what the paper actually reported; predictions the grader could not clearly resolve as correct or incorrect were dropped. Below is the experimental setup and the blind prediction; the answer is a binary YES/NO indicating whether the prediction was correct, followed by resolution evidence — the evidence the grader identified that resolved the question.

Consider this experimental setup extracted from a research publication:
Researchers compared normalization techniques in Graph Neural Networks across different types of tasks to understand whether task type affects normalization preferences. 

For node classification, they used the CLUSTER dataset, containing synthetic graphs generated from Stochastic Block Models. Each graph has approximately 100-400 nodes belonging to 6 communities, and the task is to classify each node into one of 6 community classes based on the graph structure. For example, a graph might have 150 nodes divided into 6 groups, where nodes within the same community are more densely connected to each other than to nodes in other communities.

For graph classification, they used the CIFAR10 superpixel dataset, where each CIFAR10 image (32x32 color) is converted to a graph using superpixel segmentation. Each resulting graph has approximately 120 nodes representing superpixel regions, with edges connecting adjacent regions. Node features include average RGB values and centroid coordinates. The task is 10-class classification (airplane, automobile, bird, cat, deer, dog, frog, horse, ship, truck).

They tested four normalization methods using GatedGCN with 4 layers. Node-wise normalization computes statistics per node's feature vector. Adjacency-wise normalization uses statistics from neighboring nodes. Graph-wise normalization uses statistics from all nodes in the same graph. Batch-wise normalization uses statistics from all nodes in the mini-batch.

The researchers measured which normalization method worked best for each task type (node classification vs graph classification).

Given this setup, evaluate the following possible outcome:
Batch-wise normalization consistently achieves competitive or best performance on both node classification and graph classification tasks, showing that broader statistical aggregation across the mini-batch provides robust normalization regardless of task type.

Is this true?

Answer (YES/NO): NO